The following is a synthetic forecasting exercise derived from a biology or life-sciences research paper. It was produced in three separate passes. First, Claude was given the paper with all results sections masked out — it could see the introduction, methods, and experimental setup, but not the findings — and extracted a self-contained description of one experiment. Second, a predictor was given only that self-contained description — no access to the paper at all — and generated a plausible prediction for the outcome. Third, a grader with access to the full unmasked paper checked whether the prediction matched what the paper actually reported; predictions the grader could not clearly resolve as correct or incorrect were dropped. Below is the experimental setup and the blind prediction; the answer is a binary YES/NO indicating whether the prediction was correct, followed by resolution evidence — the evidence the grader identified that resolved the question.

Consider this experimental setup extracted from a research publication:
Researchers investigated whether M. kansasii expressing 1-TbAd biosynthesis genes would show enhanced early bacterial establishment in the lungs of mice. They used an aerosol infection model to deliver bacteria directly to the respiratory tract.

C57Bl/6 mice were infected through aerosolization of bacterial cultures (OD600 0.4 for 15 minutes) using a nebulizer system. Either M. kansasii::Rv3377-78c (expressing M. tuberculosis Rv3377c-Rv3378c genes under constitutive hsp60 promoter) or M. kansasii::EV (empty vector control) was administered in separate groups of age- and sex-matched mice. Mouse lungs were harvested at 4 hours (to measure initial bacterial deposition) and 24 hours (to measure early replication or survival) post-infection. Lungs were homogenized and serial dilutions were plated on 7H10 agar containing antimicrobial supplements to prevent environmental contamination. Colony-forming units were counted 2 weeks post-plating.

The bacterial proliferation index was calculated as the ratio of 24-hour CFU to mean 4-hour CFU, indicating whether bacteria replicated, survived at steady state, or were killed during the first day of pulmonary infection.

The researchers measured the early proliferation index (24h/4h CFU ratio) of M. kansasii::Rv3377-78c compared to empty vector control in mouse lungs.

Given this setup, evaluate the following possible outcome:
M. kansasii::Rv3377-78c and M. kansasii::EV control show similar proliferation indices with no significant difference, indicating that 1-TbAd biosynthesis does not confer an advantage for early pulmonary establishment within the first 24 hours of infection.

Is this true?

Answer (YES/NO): NO